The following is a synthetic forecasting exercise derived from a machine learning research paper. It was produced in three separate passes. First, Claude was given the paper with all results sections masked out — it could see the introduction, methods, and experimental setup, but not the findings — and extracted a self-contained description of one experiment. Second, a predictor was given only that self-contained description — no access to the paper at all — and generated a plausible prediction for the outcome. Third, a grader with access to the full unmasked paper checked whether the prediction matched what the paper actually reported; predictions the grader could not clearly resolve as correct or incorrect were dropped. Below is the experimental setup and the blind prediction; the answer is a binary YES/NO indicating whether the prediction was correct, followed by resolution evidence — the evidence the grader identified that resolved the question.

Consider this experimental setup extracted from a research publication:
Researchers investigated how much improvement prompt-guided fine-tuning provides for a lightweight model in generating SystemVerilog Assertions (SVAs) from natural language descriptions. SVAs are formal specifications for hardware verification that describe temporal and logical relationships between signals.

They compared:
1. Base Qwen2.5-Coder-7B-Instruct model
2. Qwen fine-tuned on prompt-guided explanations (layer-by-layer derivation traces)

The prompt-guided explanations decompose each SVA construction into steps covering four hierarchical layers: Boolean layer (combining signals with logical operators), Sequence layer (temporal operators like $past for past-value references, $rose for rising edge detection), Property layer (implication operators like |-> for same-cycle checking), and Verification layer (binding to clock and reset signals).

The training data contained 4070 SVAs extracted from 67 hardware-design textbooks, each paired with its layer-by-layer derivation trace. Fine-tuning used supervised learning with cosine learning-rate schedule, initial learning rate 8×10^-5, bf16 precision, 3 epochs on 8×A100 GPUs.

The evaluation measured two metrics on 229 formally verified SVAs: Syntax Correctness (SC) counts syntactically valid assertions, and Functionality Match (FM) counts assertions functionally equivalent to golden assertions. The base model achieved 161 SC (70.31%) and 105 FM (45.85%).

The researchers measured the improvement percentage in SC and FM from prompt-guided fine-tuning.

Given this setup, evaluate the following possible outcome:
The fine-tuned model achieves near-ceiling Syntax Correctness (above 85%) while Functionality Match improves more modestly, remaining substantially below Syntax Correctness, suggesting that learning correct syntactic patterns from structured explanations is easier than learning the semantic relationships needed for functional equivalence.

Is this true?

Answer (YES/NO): NO